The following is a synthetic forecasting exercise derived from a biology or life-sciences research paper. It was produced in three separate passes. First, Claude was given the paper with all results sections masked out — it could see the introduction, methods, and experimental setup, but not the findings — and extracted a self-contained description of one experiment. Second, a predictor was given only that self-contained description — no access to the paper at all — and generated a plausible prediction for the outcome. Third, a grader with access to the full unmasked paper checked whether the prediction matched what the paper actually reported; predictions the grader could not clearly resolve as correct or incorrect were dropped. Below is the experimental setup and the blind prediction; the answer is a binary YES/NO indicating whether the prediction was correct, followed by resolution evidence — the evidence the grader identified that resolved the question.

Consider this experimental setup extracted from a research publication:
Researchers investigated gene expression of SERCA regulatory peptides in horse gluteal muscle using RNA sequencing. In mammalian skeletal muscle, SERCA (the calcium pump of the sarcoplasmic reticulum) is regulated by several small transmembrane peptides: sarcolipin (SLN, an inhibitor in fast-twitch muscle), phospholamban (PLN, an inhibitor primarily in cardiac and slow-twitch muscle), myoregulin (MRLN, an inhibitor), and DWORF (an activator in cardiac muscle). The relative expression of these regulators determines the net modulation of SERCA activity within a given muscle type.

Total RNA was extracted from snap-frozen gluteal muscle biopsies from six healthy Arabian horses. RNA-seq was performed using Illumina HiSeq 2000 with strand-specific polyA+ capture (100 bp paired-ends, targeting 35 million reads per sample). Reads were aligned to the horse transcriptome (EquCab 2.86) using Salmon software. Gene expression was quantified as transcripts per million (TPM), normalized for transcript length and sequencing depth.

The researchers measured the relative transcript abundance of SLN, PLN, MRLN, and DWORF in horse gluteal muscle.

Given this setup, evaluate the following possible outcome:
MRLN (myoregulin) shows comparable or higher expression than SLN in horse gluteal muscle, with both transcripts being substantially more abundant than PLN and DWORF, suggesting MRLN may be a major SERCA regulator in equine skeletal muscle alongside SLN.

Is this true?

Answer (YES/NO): NO